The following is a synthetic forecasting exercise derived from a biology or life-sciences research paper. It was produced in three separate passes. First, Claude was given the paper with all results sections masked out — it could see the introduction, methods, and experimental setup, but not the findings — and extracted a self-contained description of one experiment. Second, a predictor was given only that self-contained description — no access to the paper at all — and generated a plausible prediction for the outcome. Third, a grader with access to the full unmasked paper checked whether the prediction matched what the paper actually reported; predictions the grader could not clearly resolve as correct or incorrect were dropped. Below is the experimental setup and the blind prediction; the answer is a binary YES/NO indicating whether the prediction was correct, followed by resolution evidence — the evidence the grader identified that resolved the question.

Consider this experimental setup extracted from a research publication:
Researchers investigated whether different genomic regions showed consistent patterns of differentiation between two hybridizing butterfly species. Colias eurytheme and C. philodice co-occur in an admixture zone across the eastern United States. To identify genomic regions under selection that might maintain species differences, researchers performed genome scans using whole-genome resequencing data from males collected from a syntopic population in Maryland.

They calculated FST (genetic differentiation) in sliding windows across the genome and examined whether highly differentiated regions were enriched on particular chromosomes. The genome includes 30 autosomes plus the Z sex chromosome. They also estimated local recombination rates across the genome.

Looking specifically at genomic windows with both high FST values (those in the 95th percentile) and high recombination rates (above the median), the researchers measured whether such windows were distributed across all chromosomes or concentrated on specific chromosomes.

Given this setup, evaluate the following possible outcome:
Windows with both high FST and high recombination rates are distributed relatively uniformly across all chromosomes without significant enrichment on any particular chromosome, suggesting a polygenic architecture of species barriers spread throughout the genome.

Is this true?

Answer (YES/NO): NO